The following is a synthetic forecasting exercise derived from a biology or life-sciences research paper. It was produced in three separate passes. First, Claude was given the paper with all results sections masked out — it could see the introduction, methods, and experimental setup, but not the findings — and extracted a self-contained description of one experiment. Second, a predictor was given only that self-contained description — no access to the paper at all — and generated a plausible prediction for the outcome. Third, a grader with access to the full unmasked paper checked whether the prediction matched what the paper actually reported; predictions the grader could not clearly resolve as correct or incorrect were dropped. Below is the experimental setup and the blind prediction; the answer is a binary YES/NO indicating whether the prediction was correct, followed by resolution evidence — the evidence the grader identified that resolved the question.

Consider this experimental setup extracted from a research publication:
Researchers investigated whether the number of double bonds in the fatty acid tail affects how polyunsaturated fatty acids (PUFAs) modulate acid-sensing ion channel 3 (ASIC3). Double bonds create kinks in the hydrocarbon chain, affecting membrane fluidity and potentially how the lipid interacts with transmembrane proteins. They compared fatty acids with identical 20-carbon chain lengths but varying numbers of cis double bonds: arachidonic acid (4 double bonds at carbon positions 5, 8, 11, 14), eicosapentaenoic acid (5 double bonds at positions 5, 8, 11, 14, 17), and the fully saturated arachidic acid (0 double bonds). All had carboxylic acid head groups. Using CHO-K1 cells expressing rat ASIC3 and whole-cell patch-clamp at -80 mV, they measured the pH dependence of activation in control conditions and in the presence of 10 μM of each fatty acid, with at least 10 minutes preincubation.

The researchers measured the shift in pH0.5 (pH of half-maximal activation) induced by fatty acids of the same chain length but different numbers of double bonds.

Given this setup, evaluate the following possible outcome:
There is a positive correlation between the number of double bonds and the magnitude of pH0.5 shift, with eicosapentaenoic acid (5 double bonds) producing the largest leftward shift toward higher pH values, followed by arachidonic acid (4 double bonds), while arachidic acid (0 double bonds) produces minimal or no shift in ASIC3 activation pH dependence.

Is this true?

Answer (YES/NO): NO